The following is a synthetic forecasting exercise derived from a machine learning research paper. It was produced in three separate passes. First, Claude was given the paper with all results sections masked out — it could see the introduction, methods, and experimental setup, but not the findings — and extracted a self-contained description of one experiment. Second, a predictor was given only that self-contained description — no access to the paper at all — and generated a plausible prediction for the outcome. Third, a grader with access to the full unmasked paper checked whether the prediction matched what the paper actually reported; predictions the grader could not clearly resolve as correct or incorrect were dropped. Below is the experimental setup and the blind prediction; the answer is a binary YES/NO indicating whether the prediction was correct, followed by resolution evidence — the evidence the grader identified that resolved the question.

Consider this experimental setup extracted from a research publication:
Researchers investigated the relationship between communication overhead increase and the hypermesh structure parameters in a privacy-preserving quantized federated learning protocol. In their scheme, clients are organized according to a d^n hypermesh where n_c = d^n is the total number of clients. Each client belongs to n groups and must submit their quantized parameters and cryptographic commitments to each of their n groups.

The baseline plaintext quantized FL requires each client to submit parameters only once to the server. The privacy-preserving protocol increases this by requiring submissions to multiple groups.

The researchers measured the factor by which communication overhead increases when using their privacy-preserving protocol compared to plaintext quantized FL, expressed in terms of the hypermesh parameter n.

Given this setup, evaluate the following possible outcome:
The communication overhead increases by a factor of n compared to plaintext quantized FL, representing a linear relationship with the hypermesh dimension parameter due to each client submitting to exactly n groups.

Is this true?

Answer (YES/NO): NO